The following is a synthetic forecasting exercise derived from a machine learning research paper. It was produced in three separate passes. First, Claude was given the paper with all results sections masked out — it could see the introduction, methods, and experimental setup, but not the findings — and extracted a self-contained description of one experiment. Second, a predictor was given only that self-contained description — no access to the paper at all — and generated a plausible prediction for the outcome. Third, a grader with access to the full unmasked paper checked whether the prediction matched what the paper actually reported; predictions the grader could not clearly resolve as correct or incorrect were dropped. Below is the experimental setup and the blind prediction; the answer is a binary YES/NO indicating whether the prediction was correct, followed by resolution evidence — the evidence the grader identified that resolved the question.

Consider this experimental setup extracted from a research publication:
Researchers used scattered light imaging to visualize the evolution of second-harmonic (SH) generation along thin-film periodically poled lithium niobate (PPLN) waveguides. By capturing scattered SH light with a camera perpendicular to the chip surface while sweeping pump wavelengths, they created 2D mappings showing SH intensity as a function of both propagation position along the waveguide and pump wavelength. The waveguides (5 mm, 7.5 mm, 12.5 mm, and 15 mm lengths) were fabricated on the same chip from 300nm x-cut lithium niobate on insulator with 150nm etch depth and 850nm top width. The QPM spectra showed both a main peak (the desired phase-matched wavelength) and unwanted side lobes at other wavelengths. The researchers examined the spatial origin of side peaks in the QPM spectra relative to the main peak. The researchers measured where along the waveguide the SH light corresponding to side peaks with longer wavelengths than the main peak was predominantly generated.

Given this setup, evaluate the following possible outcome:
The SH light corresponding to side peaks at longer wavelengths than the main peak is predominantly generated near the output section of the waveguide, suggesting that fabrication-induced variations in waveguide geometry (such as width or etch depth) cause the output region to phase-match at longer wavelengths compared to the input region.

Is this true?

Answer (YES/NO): NO